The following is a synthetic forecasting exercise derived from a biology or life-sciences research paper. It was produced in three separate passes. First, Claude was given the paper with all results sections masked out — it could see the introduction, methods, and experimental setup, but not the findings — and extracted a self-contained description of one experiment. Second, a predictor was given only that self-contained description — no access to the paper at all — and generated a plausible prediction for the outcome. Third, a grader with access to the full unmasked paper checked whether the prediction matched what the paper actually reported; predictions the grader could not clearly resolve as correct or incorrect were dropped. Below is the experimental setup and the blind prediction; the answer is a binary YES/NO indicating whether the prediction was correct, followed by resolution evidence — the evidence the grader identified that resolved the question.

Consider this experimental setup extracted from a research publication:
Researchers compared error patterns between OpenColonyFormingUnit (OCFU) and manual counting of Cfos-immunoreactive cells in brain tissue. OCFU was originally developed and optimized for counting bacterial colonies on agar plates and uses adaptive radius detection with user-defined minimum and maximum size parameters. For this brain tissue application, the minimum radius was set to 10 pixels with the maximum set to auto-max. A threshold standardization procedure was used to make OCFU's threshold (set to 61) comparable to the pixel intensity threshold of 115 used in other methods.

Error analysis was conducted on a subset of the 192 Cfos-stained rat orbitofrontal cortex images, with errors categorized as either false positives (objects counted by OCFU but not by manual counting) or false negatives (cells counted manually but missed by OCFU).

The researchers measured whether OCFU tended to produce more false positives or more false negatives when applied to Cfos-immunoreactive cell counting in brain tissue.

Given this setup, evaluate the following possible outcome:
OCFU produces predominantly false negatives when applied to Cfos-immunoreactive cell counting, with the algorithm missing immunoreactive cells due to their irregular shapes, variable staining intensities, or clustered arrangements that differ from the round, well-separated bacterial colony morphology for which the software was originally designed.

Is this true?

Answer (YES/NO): NO